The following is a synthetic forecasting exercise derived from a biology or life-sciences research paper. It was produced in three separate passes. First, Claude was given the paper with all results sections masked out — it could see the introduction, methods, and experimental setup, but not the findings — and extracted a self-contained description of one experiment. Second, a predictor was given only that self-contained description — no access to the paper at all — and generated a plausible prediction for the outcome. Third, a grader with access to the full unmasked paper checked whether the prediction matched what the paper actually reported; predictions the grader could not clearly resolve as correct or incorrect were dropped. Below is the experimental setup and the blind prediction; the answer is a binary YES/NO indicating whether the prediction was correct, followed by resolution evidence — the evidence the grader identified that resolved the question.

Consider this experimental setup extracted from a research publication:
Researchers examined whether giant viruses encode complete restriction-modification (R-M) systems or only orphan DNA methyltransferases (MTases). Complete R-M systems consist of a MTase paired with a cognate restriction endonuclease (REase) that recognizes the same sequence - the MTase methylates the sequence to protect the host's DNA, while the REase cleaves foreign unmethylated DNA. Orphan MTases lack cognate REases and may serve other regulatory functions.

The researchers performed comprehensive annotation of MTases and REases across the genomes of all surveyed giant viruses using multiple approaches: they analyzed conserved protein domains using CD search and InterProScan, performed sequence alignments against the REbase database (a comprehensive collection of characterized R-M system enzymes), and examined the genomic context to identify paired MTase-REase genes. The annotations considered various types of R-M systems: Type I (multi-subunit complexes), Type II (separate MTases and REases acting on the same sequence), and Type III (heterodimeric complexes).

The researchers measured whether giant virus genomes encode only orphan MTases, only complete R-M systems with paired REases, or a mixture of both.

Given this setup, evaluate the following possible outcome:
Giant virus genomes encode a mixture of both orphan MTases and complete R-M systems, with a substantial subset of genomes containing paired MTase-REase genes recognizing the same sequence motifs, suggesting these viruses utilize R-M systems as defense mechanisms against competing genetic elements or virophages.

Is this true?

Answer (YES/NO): NO